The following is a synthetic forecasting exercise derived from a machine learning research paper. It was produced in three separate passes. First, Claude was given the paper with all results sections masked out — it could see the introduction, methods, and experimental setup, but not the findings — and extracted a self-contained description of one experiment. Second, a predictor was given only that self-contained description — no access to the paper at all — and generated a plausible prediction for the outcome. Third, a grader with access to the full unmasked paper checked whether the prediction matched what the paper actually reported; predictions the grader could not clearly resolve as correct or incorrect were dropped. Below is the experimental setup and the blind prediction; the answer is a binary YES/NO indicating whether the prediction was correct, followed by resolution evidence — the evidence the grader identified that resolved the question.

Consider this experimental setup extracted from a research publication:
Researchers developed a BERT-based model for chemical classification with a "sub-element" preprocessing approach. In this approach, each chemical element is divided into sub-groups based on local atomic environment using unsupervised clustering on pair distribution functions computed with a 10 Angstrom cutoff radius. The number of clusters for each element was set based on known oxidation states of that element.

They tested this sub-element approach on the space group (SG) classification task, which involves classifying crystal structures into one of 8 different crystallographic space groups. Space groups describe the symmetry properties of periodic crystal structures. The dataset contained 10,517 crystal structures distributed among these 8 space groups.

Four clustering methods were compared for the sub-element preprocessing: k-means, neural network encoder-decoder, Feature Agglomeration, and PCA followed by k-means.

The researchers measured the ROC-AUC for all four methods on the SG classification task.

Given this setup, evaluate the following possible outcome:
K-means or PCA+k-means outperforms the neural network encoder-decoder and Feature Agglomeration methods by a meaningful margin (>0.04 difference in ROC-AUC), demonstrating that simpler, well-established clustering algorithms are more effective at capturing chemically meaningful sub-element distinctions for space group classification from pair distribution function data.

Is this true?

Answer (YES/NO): NO